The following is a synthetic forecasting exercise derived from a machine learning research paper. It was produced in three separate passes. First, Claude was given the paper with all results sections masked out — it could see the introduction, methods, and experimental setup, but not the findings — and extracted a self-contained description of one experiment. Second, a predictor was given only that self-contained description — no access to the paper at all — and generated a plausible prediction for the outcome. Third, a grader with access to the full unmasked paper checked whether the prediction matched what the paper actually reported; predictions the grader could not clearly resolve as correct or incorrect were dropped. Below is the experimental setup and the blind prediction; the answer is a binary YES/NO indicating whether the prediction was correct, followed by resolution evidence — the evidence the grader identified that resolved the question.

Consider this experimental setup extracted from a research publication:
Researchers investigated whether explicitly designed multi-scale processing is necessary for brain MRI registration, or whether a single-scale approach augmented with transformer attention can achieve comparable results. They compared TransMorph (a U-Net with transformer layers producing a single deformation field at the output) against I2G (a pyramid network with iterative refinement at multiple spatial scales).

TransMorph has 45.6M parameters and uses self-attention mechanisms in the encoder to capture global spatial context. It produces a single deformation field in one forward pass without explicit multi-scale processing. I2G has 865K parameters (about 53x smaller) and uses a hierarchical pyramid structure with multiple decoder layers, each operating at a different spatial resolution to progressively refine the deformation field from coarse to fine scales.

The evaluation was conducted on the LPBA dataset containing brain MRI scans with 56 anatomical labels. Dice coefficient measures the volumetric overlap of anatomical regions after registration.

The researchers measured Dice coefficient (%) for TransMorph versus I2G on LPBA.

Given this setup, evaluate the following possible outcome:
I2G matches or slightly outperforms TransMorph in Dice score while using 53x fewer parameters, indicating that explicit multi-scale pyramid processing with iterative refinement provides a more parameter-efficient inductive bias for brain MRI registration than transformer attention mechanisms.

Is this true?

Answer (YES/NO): NO